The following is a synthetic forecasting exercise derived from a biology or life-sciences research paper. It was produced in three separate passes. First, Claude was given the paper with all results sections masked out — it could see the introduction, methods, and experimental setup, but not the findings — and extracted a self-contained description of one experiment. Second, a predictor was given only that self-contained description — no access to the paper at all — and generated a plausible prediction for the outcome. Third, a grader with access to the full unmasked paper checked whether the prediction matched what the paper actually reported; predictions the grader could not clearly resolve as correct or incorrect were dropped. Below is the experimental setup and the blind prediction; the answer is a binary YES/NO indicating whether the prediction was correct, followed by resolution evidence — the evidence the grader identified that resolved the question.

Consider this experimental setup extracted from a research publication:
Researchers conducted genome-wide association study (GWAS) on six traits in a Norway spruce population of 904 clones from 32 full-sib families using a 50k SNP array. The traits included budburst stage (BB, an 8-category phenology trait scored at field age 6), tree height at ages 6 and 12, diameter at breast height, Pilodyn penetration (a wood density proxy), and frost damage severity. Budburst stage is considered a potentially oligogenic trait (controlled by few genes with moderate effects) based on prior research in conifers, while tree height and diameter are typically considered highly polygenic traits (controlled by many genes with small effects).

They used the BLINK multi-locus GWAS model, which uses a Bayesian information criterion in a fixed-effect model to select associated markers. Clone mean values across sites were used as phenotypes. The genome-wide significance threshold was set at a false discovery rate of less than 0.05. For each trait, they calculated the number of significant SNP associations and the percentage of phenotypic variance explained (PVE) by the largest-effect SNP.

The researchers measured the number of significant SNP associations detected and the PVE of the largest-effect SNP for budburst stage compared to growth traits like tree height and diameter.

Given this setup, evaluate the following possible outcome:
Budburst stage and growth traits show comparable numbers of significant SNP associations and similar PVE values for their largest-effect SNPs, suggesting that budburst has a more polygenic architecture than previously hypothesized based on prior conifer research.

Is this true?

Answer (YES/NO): NO